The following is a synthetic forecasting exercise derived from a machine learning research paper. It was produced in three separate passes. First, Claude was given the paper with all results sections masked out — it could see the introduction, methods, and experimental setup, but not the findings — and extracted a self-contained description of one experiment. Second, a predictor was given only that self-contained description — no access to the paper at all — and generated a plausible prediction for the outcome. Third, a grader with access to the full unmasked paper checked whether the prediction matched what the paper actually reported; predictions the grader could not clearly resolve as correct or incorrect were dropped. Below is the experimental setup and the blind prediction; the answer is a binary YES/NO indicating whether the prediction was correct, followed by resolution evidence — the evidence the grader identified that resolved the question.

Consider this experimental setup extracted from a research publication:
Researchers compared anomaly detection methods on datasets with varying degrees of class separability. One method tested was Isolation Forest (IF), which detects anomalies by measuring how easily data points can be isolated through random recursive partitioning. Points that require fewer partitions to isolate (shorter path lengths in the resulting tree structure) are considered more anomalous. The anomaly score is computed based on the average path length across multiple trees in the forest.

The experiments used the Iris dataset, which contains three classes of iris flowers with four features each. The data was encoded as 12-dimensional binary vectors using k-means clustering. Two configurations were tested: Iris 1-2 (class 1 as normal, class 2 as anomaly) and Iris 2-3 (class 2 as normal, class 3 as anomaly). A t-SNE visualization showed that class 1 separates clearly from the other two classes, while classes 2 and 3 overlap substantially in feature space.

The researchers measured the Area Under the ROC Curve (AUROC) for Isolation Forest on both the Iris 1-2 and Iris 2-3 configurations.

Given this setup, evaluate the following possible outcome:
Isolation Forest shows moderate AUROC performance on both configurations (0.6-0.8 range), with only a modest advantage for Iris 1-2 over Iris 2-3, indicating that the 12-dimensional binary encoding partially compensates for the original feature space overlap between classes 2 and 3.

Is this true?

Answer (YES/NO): NO